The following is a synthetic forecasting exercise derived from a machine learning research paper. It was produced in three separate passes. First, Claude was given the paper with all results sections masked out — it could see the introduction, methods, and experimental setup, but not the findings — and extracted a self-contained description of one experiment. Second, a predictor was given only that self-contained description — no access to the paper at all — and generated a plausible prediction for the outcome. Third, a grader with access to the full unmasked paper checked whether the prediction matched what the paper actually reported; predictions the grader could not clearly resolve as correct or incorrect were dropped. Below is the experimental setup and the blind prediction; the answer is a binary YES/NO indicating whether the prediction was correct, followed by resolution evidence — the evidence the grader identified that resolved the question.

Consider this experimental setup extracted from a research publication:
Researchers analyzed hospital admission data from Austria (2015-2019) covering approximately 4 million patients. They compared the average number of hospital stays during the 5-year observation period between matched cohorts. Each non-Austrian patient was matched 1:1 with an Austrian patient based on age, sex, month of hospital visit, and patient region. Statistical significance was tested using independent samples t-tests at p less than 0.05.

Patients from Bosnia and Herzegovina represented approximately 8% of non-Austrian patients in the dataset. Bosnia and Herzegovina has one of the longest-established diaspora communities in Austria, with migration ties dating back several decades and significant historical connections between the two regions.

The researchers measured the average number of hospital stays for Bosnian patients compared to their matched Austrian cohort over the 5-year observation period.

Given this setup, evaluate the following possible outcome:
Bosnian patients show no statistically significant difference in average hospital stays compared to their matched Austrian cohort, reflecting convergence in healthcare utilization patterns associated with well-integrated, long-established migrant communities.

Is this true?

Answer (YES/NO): NO